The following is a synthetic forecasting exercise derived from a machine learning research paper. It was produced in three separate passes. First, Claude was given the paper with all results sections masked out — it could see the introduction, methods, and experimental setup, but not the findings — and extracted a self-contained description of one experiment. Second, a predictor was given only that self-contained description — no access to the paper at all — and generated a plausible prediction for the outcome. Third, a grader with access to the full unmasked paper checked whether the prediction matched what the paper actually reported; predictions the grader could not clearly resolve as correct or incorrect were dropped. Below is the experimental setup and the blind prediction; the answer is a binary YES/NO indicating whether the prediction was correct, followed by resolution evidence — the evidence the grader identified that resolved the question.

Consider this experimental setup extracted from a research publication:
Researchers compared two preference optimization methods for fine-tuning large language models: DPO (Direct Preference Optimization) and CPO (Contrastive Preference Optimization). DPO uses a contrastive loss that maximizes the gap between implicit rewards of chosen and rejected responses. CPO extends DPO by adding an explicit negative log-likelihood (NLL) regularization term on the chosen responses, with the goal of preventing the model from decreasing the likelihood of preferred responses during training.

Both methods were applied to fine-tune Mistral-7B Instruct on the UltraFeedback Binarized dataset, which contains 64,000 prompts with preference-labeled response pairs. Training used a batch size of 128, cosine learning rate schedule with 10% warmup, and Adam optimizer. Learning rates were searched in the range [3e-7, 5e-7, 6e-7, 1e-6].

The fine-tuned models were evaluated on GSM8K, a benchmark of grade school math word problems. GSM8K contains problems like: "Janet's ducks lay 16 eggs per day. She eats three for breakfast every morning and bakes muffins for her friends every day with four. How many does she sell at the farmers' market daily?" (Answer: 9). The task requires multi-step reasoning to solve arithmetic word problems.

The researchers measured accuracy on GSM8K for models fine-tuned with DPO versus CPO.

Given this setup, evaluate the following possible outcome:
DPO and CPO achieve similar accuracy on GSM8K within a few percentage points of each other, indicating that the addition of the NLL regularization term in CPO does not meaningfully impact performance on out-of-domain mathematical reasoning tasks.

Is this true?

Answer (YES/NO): NO